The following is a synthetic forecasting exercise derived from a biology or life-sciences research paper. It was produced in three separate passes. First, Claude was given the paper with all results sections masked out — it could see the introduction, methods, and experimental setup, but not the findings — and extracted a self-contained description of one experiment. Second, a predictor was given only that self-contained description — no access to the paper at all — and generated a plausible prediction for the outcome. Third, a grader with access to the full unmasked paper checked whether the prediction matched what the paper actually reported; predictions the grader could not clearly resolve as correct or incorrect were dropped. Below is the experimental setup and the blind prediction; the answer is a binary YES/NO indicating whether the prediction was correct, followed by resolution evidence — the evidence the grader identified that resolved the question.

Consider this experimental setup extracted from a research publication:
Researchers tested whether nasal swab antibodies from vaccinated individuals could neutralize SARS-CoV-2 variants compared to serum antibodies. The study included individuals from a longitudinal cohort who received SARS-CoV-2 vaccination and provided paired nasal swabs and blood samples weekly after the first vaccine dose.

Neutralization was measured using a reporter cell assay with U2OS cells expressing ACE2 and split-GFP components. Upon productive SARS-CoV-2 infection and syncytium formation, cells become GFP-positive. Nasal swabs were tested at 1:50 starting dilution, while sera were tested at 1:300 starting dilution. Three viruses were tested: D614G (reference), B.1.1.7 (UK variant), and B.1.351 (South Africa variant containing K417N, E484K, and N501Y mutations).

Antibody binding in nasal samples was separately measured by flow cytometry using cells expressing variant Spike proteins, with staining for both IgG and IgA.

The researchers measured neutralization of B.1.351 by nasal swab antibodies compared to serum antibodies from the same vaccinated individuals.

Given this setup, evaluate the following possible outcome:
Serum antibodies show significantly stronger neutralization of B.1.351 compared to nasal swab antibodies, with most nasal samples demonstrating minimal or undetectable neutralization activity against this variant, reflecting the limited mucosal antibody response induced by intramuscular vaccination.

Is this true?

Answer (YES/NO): YES